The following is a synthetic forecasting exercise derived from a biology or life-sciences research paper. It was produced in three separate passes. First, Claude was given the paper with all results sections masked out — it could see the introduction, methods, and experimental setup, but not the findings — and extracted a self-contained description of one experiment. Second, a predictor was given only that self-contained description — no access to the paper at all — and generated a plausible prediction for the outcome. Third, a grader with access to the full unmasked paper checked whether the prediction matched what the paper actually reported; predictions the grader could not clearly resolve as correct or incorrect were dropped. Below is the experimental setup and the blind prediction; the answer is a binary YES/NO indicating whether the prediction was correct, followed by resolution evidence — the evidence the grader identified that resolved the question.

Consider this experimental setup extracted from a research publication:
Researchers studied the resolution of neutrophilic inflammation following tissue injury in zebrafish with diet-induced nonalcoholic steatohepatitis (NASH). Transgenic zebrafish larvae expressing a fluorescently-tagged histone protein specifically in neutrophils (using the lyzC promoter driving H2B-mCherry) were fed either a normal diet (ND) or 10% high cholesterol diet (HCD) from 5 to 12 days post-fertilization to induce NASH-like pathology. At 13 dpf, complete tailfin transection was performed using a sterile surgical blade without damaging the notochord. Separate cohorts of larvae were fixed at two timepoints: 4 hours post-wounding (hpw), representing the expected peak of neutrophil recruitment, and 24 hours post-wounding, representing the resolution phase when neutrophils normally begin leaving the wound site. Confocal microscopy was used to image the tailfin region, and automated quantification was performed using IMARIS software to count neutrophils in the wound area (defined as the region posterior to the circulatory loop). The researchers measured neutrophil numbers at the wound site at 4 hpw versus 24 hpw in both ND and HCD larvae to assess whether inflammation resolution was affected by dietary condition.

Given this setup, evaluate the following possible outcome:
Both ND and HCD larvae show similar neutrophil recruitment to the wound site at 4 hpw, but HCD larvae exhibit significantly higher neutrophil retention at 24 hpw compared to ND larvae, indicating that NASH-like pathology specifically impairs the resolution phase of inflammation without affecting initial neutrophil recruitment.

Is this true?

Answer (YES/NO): NO